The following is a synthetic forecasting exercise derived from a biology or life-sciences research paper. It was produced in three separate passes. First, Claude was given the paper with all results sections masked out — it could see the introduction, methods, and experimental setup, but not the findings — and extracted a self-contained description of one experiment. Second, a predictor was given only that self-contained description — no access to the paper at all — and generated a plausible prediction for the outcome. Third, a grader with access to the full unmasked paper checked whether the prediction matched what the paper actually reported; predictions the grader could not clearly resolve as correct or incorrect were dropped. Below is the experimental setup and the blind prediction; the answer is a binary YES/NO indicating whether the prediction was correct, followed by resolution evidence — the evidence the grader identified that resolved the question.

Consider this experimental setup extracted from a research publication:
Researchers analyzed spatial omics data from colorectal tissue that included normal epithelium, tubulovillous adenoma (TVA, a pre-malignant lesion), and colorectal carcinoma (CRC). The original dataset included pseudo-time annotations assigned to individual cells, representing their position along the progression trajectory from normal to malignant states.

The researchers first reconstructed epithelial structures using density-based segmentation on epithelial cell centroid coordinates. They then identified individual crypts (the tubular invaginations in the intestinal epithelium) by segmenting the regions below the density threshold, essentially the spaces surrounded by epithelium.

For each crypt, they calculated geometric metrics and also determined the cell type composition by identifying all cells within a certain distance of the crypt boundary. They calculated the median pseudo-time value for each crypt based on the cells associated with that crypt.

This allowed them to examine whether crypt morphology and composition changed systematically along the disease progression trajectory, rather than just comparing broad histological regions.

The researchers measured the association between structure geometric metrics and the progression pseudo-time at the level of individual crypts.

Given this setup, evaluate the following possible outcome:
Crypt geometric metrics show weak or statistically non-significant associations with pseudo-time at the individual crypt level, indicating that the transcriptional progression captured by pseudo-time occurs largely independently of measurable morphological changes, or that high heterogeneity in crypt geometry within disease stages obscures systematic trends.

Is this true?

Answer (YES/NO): NO